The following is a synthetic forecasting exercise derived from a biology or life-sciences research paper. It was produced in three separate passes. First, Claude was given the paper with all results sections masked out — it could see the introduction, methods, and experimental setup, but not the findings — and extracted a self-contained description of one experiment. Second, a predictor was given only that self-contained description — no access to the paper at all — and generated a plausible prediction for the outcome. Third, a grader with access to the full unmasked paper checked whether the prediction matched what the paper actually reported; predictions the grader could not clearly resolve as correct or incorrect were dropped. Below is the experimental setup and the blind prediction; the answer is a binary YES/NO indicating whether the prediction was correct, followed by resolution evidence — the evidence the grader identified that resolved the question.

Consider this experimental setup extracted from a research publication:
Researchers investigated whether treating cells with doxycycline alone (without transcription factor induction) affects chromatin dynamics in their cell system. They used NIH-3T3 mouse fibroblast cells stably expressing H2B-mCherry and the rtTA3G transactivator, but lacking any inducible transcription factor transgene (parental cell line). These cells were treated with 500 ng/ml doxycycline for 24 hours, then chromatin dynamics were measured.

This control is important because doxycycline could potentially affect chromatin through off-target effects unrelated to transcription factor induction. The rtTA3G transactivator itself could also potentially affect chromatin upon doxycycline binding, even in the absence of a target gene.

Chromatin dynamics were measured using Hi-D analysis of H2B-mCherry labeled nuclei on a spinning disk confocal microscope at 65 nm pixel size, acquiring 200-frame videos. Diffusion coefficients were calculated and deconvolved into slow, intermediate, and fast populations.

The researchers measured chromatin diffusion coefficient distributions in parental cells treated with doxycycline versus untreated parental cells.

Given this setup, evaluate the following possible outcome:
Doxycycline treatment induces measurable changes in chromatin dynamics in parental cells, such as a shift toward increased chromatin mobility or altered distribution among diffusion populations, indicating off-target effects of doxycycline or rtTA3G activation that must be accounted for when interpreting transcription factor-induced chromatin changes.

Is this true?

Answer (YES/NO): NO